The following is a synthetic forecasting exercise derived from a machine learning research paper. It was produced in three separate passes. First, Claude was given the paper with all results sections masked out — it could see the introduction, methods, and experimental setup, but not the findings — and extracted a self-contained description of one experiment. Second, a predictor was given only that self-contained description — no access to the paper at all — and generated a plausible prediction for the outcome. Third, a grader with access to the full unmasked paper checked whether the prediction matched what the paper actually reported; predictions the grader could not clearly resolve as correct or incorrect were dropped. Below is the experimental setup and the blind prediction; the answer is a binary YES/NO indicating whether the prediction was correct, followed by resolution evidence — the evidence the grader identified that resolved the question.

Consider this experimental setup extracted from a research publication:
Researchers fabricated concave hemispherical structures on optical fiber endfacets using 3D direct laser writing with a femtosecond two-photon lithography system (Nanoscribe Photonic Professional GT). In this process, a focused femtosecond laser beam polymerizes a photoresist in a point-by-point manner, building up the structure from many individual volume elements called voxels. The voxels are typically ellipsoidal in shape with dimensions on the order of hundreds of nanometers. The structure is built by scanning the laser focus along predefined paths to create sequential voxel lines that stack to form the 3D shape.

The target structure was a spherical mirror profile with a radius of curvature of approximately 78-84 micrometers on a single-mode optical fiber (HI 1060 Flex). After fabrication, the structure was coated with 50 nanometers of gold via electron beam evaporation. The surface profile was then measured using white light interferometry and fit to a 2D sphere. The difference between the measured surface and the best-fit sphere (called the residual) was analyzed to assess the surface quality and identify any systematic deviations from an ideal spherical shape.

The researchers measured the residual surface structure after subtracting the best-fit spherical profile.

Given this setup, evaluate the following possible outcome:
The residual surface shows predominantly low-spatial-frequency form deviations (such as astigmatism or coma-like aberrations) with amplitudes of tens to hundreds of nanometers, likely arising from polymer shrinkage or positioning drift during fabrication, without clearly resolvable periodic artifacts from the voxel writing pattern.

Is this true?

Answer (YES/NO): NO